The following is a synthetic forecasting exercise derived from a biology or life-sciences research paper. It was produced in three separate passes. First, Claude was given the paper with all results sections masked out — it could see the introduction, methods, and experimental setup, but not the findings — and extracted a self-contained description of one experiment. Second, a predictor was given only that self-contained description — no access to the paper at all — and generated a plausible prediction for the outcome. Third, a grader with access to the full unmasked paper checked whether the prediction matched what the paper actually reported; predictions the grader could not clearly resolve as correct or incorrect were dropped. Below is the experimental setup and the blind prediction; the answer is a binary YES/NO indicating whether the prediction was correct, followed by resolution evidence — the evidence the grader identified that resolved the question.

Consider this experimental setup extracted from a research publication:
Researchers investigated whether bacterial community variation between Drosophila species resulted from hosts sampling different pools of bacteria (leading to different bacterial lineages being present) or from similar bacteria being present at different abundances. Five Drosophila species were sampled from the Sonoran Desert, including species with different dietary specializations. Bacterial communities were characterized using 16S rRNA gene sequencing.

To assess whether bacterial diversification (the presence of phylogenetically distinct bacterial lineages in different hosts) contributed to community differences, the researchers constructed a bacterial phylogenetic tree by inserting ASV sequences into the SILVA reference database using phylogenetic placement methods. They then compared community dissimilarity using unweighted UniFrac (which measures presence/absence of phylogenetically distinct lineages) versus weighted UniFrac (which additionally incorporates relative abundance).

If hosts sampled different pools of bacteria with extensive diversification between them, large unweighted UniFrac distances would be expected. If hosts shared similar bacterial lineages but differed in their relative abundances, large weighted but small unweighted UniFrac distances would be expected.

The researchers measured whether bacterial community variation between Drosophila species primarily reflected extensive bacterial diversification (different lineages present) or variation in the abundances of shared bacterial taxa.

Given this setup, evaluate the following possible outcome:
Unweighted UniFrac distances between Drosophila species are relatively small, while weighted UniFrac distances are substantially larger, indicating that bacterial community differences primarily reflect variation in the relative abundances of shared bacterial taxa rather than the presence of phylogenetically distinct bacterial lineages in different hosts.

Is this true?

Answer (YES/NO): YES